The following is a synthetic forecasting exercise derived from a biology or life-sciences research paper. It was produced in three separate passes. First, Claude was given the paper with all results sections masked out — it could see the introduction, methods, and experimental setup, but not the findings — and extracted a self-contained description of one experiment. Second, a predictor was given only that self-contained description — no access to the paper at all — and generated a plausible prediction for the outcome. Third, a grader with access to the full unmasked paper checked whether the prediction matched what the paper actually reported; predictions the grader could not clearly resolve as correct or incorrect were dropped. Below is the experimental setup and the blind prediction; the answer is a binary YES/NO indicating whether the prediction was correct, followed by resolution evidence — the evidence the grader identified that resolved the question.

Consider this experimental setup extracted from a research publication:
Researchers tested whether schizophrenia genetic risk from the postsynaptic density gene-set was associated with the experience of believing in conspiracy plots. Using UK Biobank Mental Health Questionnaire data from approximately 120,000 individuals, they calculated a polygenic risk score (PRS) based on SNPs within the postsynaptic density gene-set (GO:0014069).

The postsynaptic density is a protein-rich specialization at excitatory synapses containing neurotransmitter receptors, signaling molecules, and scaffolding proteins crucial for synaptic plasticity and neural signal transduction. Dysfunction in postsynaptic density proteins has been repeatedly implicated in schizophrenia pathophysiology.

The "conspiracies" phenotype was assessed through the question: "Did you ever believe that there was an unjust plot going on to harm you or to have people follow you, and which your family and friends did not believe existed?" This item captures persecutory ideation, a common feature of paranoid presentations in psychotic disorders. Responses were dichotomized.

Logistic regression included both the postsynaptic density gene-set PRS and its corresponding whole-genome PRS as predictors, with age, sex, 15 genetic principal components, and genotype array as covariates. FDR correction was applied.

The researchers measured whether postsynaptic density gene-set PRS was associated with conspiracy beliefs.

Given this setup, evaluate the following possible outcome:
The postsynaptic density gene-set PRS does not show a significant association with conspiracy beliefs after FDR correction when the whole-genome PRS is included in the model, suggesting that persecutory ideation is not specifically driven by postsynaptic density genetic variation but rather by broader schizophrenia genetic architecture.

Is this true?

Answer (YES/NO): YES